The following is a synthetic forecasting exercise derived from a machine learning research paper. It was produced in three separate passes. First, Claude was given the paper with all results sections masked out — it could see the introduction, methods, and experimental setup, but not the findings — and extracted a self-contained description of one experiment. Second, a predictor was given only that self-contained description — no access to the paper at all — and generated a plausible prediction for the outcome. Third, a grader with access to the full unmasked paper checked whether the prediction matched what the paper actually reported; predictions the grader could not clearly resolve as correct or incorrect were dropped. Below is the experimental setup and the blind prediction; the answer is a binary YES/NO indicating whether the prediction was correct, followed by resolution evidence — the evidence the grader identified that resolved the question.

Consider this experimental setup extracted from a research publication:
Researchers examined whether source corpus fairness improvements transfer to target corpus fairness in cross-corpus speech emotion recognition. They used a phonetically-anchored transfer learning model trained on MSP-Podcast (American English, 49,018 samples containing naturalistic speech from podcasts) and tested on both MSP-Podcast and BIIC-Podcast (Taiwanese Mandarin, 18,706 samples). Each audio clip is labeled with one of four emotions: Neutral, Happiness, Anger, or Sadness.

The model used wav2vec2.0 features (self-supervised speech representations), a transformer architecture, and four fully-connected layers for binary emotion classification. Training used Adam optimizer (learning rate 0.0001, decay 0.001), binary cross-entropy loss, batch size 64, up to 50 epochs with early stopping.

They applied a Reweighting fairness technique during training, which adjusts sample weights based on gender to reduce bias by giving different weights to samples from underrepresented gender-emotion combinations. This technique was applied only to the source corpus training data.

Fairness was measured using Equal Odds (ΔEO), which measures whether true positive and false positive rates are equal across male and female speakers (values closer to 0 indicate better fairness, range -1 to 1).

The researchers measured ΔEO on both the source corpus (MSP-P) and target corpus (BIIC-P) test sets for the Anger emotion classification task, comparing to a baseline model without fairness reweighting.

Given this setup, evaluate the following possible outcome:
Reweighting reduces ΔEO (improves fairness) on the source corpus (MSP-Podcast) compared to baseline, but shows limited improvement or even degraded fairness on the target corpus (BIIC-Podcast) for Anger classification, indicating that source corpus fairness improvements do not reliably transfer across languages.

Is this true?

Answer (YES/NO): YES